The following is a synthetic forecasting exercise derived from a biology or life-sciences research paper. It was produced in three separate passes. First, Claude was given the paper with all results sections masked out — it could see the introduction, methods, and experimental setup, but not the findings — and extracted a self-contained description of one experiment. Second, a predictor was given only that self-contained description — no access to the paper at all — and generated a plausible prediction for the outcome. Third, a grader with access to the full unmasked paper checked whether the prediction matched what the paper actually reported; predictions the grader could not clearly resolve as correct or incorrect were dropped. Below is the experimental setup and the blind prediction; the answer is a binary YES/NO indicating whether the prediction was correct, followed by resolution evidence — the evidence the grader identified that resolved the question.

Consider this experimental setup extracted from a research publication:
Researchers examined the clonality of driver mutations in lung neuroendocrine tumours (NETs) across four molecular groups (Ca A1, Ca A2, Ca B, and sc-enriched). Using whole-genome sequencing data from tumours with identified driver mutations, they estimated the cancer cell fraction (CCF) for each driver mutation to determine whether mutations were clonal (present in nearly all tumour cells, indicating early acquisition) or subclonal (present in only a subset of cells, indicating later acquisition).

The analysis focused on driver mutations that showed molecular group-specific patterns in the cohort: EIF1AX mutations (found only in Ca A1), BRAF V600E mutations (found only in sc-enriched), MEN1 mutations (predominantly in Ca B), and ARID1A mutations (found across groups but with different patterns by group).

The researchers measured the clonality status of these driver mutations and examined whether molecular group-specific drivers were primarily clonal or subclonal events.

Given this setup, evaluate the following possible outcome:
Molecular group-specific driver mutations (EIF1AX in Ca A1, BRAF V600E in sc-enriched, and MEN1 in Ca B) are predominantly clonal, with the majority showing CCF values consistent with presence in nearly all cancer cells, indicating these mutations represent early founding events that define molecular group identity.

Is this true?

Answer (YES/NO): YES